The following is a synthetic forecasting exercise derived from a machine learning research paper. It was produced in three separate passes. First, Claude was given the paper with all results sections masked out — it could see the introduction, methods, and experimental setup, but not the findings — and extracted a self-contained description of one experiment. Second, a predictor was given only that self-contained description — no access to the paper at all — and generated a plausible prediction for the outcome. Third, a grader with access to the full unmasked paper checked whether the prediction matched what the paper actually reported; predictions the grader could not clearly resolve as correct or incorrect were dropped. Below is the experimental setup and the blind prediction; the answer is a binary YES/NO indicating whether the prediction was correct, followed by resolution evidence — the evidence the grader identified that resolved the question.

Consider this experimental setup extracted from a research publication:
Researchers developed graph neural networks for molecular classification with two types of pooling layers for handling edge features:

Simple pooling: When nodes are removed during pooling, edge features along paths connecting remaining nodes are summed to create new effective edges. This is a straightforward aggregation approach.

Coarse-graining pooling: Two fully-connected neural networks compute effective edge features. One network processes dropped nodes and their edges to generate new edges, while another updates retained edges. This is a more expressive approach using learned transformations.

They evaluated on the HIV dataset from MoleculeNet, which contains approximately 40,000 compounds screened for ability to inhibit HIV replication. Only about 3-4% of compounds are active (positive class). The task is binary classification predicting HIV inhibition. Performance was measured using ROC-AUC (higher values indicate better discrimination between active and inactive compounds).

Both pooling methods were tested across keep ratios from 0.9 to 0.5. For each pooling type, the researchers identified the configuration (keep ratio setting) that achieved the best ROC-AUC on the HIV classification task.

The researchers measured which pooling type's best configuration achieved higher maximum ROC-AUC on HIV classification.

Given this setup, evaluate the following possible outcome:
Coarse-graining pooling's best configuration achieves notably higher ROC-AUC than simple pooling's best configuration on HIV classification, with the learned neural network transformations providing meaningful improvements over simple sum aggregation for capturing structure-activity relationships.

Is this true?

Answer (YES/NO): NO